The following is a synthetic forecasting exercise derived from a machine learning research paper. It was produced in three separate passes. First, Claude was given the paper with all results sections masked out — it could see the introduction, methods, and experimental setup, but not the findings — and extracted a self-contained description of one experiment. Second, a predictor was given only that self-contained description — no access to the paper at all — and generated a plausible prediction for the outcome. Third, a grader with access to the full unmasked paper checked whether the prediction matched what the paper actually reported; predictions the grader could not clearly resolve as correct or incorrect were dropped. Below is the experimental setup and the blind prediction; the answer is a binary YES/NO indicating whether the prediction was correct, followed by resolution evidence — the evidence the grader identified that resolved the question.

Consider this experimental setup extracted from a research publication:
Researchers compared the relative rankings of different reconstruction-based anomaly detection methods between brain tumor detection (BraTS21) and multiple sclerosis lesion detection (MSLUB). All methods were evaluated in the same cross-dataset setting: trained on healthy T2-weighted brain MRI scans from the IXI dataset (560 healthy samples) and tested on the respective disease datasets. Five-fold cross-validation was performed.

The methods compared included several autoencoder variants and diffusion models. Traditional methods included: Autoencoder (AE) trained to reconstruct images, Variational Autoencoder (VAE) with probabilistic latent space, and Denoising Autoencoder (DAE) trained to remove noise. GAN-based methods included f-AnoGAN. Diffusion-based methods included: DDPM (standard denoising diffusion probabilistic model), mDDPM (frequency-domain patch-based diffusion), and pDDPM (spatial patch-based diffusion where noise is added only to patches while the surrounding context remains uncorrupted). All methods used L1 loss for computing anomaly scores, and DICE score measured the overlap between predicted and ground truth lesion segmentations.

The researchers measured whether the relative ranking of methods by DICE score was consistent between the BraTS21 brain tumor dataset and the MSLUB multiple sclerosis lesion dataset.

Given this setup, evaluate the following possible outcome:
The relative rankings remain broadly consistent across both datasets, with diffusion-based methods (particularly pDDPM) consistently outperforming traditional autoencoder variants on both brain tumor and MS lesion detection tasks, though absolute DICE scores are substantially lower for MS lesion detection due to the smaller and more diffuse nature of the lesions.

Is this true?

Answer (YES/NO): NO